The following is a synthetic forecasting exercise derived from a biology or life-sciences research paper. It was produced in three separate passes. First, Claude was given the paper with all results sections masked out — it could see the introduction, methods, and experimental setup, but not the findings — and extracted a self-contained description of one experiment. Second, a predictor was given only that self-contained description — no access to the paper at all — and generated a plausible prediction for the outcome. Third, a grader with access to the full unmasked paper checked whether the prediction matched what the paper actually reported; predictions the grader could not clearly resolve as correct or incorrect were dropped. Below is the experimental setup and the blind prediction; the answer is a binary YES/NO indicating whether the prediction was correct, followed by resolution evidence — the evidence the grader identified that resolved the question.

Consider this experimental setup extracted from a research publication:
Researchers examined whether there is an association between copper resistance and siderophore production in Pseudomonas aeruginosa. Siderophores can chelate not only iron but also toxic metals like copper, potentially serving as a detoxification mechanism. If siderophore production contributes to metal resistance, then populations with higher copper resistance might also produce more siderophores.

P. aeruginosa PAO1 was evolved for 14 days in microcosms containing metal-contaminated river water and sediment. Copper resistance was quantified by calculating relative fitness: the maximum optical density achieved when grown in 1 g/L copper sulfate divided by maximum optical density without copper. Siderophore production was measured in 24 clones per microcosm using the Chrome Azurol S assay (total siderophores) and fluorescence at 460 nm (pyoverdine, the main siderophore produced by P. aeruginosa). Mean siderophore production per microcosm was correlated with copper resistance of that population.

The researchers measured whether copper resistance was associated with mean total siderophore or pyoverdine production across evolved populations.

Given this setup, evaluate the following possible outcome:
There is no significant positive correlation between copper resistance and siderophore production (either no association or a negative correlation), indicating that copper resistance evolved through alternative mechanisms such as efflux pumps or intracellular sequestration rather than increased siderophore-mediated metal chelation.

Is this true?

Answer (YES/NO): YES